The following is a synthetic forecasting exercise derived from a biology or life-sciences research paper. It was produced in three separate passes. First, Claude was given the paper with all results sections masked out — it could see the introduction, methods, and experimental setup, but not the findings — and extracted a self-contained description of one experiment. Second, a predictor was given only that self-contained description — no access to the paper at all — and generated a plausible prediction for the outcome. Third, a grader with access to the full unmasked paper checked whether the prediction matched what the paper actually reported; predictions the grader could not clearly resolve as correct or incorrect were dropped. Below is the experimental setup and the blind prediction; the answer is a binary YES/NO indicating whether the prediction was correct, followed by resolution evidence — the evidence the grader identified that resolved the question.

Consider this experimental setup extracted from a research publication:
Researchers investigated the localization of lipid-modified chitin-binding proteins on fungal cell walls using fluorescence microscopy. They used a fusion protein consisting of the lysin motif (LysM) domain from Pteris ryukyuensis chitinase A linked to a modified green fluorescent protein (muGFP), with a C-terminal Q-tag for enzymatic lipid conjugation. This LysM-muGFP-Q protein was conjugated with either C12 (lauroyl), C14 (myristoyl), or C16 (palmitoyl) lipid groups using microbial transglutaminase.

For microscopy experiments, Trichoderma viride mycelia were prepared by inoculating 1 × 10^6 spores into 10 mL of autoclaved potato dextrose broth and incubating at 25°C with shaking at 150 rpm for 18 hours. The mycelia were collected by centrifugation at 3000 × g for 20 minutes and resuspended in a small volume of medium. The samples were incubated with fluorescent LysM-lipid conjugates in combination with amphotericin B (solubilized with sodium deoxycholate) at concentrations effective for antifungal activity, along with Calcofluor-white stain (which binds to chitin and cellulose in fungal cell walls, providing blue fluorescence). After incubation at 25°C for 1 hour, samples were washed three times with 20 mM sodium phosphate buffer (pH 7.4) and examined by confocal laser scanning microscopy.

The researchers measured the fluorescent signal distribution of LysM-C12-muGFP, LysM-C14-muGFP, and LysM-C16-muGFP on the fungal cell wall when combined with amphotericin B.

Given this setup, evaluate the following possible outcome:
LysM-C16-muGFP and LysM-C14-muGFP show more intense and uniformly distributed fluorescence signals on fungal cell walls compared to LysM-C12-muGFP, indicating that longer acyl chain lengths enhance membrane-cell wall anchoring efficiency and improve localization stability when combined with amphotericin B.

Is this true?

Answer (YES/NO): YES